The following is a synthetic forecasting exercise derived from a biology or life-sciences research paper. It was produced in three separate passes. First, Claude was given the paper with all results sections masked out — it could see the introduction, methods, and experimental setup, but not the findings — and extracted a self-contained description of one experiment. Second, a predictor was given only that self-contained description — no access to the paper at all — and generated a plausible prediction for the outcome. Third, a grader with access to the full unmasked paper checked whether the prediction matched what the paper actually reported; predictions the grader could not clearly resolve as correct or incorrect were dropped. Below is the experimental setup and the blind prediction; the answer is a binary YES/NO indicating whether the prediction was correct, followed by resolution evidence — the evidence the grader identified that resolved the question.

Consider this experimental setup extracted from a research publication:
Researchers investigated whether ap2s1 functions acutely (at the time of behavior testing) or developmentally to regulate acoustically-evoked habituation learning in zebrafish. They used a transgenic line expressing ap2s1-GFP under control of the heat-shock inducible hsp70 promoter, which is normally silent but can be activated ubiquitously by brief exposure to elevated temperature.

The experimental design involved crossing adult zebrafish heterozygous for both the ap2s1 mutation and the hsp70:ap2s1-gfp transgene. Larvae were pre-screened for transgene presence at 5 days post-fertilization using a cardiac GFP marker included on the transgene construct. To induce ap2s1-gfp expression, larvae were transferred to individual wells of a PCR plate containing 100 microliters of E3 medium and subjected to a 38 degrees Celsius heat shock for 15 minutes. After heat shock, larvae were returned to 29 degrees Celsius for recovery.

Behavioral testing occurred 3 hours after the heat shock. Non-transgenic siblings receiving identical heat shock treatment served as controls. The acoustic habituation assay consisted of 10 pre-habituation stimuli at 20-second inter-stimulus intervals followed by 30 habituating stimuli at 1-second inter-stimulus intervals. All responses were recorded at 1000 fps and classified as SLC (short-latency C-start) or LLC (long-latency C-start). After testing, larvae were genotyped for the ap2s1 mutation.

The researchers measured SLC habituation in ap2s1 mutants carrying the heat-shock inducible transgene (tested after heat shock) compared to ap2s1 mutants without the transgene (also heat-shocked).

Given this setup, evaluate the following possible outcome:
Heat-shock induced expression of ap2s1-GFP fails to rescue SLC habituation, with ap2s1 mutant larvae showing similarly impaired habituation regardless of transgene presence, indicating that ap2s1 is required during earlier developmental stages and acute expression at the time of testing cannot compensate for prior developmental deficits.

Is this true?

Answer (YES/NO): NO